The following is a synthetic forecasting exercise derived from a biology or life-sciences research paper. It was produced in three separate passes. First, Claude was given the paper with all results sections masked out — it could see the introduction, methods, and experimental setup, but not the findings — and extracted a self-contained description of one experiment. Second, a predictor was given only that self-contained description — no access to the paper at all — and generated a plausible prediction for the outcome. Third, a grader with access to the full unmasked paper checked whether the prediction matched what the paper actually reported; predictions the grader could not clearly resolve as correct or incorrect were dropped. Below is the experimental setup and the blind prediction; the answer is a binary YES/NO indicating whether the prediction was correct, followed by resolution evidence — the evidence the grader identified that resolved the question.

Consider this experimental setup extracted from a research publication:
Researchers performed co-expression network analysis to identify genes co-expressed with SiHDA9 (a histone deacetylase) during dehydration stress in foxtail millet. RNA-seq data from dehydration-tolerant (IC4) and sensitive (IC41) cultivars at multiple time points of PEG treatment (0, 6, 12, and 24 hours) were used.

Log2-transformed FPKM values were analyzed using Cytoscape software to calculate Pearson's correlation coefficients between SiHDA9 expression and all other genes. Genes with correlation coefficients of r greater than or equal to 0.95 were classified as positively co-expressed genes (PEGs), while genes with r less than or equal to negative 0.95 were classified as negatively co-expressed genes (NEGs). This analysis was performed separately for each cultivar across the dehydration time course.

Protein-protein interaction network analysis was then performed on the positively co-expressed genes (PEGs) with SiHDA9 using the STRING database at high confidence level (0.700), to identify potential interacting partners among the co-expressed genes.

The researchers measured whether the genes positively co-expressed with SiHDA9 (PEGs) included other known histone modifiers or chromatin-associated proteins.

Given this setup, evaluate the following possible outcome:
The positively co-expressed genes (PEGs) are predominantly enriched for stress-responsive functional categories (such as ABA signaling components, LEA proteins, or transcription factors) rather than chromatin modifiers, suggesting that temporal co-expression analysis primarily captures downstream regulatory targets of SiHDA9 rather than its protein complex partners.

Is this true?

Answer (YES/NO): NO